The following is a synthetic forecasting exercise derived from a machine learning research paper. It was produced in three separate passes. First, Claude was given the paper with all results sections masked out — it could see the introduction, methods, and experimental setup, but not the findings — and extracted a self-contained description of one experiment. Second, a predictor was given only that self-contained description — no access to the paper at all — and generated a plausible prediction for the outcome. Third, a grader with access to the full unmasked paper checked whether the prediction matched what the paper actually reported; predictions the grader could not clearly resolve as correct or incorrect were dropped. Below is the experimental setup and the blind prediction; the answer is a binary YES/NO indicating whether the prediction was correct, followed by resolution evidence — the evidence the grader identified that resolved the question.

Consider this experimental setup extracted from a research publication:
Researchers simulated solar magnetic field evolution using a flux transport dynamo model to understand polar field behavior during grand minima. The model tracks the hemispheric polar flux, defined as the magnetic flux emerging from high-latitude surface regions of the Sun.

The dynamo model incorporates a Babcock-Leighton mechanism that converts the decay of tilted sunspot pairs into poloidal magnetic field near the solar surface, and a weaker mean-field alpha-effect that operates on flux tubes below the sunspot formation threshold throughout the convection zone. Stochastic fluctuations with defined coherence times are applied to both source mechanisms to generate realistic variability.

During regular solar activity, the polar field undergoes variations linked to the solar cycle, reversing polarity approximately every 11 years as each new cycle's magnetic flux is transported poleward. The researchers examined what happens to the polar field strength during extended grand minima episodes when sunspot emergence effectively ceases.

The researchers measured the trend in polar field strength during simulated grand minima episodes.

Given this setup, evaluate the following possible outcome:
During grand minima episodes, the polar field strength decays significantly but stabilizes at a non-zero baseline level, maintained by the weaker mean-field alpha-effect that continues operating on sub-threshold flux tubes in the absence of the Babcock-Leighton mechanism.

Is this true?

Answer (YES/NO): YES